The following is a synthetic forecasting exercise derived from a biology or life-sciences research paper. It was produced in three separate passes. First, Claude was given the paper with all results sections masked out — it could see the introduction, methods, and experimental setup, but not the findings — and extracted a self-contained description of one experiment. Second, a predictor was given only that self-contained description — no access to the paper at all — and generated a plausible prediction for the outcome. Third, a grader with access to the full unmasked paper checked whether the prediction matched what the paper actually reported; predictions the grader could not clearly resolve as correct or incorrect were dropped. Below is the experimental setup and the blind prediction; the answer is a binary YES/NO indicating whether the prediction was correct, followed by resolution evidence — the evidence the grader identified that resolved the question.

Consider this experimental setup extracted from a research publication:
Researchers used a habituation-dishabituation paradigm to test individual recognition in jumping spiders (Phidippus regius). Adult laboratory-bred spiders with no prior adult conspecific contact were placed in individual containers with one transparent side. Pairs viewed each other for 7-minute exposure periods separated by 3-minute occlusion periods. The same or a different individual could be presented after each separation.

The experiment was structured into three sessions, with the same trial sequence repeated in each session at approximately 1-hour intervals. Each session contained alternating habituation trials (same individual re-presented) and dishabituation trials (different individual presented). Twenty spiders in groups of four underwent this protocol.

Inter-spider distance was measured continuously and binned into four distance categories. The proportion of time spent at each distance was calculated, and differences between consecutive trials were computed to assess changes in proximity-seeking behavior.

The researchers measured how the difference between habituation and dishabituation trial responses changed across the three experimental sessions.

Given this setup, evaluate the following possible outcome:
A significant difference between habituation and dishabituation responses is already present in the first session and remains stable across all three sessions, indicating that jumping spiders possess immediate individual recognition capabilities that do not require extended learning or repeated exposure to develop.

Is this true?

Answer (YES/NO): NO